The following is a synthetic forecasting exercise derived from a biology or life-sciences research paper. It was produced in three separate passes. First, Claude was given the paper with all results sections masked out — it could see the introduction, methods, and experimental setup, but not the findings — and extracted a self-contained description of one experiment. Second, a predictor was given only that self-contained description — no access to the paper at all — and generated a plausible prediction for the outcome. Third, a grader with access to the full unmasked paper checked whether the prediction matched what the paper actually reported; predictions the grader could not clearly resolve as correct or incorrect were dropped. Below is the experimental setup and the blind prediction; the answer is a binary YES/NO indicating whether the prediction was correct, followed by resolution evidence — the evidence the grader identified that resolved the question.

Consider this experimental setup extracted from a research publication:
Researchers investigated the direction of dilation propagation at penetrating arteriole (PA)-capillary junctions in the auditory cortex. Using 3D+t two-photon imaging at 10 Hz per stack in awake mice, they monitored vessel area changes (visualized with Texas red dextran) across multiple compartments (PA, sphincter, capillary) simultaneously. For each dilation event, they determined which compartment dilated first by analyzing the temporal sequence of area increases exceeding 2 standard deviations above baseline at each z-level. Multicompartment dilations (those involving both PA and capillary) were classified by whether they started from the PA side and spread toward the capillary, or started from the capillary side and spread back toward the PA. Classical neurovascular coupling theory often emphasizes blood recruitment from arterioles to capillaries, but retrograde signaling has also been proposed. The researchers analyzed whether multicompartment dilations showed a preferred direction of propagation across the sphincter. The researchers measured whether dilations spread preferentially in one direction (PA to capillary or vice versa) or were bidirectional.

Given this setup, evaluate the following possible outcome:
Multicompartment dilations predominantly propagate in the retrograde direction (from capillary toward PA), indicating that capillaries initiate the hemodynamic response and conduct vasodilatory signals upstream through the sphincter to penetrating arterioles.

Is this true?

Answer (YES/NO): NO